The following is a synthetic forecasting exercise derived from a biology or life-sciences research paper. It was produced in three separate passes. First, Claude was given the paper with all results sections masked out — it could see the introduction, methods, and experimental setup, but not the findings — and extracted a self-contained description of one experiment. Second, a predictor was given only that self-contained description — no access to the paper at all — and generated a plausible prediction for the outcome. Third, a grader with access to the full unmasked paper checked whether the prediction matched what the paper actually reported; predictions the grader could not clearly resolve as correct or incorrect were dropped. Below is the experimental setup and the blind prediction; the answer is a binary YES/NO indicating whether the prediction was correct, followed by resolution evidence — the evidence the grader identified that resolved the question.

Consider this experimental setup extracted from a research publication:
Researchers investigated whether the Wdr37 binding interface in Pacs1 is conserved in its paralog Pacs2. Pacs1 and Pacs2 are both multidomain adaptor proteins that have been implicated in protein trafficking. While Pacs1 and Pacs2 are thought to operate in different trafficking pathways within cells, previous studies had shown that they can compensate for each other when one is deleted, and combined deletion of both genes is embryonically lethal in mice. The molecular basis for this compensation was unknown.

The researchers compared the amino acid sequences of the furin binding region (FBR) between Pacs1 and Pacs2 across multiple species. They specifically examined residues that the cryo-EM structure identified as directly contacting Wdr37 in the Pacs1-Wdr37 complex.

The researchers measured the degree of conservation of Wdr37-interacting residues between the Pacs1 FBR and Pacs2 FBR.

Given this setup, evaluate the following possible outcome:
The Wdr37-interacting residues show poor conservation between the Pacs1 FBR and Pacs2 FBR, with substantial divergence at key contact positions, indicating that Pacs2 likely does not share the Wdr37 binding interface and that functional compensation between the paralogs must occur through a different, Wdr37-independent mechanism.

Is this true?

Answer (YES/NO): NO